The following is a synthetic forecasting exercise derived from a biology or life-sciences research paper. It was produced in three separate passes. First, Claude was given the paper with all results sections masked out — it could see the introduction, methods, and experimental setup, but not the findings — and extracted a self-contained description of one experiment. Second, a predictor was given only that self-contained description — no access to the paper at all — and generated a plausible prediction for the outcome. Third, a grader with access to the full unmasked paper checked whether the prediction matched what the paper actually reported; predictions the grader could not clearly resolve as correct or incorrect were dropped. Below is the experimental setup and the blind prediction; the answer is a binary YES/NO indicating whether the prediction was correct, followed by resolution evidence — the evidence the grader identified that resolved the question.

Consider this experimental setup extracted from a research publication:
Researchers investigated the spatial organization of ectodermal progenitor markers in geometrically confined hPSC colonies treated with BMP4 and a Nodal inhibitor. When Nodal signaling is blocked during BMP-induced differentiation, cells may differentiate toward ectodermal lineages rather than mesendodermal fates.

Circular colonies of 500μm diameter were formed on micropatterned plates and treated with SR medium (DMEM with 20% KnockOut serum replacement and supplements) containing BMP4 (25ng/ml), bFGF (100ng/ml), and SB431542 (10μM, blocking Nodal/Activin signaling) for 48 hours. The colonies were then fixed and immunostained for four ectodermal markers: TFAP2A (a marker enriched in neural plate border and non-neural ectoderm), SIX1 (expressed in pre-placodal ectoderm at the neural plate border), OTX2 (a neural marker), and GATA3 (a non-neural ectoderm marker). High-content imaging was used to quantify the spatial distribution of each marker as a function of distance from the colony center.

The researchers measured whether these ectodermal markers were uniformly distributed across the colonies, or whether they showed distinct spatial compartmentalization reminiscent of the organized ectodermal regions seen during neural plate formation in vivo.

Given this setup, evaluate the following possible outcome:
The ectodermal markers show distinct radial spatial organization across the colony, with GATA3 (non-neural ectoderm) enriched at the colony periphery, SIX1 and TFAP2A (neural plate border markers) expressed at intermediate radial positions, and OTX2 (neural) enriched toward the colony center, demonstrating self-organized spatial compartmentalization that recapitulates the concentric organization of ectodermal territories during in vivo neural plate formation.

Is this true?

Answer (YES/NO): NO